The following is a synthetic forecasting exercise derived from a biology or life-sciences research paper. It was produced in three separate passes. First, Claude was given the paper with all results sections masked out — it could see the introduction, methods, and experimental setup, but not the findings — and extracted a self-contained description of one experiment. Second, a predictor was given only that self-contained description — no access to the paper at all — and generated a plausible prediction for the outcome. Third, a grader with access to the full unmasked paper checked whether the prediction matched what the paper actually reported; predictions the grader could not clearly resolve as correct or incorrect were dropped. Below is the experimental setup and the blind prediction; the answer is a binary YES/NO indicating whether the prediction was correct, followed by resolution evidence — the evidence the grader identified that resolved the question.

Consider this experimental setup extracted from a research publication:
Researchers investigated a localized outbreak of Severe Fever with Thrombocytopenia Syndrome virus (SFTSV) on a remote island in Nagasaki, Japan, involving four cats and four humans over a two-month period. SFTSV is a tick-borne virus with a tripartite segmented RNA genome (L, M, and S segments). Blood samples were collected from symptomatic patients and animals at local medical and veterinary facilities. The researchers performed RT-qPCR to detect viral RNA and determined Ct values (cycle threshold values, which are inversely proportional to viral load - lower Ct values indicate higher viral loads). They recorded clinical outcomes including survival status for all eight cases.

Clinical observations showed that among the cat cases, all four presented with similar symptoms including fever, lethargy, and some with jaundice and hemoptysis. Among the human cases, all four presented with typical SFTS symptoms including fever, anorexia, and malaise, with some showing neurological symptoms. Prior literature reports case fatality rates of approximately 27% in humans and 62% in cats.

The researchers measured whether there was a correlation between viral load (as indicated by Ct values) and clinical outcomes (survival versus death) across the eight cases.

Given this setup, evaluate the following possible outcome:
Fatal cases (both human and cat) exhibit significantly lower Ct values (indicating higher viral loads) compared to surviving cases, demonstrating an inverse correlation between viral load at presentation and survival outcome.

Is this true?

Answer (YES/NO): NO